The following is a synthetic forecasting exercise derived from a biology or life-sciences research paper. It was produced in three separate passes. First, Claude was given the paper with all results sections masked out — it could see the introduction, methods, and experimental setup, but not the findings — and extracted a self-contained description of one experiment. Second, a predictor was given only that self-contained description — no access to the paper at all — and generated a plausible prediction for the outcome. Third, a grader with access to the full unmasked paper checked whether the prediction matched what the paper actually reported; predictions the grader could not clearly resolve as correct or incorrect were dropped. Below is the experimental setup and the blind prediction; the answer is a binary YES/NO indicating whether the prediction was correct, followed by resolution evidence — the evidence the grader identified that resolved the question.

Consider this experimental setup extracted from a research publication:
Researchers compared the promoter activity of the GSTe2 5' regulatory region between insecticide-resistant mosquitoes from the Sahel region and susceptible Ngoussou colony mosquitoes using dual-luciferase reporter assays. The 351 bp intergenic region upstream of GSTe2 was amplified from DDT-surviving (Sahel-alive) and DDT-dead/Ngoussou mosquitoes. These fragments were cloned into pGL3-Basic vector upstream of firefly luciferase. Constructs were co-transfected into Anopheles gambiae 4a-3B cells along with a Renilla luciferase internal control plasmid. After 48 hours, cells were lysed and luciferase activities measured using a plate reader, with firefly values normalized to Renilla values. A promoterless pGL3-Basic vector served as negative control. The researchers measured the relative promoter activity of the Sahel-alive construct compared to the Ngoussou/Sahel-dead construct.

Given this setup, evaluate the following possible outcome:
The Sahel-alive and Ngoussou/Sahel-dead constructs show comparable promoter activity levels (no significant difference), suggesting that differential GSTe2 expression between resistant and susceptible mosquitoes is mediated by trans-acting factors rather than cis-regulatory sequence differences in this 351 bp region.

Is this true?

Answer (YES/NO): NO